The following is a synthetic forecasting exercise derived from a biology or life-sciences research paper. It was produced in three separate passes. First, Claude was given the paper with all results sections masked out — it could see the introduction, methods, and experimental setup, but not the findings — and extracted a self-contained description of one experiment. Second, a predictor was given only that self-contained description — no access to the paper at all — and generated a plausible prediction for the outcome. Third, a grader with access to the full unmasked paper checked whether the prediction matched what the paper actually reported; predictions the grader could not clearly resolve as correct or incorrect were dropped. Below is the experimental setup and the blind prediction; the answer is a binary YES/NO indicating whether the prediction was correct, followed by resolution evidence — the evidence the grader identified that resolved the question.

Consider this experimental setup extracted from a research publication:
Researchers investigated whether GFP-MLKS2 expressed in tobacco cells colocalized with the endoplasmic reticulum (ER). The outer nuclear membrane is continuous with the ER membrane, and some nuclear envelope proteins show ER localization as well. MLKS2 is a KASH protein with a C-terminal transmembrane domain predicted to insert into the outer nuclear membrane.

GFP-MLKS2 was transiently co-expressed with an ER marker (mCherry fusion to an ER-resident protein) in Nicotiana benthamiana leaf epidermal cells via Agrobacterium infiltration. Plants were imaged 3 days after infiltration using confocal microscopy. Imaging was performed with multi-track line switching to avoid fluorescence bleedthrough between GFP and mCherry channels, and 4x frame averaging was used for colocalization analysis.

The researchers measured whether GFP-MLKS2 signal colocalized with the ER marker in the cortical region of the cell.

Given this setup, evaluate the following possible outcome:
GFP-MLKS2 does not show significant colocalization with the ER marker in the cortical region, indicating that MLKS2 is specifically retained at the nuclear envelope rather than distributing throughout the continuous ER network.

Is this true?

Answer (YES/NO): NO